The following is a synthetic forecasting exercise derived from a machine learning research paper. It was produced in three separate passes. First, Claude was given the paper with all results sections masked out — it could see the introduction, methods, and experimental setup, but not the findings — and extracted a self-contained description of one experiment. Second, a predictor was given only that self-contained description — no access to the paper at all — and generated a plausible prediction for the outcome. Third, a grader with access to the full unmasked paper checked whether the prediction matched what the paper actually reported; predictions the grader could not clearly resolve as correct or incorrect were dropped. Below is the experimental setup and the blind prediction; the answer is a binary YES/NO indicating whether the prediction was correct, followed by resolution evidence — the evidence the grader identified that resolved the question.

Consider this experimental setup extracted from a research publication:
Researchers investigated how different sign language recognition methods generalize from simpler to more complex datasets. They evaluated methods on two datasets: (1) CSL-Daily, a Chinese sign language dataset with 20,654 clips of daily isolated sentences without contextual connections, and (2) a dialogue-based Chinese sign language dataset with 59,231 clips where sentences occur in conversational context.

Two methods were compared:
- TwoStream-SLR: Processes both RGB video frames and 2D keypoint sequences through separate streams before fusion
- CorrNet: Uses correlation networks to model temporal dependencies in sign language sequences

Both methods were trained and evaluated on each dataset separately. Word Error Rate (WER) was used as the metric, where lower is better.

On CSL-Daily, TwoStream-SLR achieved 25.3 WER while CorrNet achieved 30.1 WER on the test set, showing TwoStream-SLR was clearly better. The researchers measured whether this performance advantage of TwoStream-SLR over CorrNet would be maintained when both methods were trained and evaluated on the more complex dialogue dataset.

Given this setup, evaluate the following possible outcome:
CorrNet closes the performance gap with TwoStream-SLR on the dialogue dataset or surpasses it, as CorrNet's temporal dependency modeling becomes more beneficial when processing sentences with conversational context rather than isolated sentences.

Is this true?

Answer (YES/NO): YES